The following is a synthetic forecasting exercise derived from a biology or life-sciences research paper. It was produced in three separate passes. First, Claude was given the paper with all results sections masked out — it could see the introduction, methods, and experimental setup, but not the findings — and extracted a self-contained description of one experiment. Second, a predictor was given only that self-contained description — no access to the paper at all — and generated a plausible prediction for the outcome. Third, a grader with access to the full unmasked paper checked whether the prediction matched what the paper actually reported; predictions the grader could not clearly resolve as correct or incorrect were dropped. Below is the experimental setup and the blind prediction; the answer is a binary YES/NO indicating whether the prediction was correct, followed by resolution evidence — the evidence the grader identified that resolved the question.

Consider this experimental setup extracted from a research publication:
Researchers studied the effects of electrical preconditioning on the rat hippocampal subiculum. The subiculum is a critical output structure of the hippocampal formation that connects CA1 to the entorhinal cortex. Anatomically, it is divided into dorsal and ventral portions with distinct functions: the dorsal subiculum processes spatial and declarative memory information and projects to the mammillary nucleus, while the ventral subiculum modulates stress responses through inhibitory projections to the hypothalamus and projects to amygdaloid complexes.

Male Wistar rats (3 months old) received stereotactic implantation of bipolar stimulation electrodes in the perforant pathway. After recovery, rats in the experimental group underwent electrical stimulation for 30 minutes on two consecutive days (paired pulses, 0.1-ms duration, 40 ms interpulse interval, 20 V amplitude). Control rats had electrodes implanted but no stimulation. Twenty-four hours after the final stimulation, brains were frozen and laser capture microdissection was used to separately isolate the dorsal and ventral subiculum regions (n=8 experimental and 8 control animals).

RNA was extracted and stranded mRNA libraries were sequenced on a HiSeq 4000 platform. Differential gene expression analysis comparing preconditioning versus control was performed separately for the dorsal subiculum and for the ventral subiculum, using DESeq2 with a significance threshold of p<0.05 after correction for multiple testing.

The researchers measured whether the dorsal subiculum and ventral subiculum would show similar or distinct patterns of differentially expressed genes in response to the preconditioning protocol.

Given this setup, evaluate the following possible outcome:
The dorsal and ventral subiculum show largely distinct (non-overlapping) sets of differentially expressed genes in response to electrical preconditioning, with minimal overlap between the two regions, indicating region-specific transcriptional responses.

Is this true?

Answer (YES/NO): NO